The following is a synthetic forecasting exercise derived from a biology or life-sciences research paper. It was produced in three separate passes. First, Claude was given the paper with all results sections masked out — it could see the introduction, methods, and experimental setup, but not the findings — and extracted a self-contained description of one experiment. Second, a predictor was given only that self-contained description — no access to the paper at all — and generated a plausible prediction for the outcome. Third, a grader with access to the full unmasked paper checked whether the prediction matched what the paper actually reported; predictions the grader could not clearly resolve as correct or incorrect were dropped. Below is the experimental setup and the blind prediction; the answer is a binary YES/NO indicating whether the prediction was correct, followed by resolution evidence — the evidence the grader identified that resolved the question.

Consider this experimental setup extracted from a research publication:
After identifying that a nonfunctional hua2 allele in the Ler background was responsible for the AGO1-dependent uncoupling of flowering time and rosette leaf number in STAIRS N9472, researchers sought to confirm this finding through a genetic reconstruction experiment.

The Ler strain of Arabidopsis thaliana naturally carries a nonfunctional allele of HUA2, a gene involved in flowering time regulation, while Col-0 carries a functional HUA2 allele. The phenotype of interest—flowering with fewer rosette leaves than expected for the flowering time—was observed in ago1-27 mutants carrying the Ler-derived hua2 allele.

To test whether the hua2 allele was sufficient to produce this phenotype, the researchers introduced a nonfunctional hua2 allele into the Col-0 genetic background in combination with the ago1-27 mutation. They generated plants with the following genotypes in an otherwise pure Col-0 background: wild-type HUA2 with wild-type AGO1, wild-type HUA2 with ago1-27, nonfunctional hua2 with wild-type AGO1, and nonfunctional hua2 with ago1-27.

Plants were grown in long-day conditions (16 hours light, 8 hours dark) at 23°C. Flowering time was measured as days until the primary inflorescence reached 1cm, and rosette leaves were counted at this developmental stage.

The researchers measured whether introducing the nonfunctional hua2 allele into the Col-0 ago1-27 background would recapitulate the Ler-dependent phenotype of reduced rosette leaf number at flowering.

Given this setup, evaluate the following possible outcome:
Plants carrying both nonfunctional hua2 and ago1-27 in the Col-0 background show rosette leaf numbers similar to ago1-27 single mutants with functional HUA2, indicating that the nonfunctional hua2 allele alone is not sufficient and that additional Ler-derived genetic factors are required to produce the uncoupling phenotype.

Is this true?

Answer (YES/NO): NO